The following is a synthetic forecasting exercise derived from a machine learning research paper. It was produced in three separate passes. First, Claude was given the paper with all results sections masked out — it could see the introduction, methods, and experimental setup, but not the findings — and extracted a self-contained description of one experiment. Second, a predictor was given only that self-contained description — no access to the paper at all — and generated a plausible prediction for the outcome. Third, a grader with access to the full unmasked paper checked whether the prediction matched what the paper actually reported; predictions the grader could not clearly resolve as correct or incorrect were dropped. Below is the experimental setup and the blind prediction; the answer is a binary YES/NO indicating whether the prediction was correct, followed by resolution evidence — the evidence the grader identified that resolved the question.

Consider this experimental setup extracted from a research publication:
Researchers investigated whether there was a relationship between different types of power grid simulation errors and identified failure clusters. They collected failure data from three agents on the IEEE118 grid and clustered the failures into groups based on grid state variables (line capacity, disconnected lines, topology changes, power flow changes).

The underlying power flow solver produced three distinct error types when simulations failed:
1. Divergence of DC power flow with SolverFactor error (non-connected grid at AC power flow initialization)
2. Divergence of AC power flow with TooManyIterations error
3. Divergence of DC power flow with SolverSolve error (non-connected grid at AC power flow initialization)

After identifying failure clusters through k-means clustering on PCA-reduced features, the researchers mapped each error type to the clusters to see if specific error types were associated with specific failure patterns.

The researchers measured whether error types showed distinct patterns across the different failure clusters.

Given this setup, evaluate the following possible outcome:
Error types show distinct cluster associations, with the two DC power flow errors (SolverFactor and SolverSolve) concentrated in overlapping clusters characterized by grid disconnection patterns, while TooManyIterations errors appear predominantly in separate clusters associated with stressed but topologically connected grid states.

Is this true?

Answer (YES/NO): NO